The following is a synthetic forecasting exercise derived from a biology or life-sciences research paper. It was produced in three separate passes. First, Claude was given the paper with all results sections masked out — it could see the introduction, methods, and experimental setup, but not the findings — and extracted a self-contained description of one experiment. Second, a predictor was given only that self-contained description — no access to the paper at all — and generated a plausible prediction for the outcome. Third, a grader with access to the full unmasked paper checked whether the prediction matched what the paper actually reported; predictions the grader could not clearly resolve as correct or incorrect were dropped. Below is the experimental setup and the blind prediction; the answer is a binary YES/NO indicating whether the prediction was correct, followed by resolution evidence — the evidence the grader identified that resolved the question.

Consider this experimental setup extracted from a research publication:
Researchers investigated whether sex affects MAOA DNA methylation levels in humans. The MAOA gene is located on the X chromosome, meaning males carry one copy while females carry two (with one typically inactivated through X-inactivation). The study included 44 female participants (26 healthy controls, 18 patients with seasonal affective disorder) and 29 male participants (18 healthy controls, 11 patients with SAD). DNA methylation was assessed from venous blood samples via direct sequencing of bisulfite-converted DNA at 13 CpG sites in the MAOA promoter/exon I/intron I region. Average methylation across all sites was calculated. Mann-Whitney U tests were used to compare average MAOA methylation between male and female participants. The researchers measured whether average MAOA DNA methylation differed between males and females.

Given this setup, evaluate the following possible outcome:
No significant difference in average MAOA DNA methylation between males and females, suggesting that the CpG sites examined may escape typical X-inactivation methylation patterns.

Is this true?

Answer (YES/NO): NO